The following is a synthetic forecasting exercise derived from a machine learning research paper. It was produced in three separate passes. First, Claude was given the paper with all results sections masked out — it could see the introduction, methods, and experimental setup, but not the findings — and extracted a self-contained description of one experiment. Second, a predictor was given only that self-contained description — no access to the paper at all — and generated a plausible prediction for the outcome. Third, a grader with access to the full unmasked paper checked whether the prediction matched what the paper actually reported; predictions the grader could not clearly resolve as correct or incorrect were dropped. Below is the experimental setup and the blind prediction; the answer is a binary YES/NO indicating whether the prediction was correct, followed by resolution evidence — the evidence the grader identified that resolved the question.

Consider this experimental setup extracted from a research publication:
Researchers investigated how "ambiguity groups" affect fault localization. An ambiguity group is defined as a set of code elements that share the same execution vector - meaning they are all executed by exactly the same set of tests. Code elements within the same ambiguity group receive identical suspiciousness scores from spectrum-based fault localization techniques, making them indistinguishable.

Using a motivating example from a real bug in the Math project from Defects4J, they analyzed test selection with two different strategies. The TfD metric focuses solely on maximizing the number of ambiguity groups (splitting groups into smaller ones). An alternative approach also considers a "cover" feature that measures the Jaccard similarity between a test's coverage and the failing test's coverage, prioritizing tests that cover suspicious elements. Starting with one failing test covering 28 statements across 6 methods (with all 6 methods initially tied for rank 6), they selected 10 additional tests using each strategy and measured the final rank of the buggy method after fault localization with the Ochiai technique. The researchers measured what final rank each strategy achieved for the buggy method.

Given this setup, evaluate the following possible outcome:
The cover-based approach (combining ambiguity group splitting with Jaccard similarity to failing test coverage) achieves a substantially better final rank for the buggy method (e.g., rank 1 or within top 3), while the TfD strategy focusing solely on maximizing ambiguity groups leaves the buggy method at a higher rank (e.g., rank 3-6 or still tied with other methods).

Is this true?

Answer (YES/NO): YES